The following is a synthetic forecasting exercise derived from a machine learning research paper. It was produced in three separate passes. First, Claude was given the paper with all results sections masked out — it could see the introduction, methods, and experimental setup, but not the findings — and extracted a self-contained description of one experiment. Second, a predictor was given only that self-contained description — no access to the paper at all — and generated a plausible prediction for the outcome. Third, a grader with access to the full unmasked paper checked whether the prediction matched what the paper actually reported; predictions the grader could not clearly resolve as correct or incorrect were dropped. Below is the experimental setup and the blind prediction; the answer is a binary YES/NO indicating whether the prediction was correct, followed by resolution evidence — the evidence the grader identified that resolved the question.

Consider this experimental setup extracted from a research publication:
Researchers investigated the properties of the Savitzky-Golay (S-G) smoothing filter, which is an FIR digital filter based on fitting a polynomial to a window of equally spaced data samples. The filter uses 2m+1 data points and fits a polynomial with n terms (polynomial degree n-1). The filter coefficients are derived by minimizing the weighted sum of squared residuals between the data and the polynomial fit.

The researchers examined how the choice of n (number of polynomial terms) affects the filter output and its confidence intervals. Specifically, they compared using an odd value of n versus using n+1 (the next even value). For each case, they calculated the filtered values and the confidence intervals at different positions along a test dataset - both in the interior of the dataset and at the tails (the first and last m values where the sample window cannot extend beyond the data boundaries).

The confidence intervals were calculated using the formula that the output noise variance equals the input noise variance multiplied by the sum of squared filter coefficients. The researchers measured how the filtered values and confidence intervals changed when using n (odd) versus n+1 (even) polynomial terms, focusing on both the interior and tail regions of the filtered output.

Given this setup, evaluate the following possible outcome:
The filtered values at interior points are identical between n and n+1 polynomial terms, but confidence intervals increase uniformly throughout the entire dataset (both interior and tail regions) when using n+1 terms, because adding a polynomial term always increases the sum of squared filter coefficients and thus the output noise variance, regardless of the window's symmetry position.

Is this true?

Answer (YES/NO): NO